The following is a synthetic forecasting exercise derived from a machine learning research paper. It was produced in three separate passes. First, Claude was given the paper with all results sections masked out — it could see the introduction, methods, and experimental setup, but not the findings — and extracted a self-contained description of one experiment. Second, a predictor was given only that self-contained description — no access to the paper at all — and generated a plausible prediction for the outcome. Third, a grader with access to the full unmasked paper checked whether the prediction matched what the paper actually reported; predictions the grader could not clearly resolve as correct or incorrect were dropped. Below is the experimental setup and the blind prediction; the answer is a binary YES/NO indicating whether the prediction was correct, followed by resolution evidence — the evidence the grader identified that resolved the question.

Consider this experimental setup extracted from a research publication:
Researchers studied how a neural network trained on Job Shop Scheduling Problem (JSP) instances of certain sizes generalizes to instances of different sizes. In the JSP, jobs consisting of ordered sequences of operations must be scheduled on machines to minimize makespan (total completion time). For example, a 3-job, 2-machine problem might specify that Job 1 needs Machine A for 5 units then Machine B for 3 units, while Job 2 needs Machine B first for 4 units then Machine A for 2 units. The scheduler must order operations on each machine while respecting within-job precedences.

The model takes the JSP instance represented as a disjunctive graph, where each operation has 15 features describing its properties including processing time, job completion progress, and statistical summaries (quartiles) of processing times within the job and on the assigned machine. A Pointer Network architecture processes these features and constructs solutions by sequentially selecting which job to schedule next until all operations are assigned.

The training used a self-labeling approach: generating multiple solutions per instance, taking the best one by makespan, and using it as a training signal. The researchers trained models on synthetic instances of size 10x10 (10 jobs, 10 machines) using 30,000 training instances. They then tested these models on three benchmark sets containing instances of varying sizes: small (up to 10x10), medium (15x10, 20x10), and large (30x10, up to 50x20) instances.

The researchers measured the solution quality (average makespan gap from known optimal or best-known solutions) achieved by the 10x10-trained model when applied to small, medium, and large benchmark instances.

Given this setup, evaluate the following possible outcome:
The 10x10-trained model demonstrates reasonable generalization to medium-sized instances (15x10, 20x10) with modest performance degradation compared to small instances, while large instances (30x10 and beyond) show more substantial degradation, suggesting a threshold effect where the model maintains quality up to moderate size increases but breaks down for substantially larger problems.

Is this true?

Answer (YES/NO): NO